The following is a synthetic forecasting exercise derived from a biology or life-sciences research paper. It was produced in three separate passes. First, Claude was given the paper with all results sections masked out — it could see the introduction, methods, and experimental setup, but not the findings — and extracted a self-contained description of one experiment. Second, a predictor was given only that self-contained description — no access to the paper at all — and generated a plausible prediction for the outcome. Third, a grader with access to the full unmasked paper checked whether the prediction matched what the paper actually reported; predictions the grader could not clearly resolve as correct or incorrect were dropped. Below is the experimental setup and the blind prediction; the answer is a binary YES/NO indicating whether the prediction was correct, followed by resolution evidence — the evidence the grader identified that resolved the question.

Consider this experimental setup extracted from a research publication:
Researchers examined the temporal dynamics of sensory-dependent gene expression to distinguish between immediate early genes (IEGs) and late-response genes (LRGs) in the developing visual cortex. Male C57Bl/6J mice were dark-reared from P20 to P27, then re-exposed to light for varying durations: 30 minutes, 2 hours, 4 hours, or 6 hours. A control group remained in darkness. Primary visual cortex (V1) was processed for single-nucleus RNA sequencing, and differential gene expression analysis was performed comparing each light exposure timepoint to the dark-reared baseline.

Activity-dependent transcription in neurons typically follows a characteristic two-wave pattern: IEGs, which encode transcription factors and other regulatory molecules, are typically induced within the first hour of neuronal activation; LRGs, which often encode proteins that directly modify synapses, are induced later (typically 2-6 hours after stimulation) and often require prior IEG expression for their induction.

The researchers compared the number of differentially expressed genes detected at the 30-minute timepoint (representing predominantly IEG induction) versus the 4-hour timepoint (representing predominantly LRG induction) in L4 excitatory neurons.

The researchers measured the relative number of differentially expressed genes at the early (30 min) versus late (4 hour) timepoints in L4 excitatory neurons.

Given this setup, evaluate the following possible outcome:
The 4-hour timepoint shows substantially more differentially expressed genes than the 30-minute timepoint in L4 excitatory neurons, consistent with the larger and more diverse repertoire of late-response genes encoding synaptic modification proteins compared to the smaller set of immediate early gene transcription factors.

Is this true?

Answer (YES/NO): NO